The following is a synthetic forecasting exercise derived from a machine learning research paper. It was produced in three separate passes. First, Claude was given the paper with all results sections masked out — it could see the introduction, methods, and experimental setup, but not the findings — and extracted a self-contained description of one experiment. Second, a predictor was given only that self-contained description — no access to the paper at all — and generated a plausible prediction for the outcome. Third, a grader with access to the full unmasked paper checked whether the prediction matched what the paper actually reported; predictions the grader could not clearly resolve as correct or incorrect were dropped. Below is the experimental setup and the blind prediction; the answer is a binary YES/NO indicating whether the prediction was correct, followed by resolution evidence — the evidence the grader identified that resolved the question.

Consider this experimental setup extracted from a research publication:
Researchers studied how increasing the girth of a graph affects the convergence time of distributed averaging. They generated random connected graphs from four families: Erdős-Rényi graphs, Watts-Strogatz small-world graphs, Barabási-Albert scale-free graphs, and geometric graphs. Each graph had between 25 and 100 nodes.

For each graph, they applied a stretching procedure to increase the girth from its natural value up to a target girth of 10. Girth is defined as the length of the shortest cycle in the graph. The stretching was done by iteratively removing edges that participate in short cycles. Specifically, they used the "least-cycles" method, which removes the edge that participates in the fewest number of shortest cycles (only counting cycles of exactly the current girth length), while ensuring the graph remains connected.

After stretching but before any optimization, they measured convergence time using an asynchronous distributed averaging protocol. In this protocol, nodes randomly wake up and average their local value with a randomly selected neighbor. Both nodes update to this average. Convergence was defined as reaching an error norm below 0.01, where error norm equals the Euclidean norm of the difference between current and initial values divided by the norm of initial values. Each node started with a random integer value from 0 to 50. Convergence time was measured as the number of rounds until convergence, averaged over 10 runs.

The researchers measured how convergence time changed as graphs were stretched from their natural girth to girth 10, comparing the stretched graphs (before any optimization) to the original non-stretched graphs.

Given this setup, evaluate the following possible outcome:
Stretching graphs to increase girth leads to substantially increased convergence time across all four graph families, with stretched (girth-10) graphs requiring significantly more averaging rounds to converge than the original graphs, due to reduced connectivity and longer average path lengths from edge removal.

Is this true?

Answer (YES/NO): YES